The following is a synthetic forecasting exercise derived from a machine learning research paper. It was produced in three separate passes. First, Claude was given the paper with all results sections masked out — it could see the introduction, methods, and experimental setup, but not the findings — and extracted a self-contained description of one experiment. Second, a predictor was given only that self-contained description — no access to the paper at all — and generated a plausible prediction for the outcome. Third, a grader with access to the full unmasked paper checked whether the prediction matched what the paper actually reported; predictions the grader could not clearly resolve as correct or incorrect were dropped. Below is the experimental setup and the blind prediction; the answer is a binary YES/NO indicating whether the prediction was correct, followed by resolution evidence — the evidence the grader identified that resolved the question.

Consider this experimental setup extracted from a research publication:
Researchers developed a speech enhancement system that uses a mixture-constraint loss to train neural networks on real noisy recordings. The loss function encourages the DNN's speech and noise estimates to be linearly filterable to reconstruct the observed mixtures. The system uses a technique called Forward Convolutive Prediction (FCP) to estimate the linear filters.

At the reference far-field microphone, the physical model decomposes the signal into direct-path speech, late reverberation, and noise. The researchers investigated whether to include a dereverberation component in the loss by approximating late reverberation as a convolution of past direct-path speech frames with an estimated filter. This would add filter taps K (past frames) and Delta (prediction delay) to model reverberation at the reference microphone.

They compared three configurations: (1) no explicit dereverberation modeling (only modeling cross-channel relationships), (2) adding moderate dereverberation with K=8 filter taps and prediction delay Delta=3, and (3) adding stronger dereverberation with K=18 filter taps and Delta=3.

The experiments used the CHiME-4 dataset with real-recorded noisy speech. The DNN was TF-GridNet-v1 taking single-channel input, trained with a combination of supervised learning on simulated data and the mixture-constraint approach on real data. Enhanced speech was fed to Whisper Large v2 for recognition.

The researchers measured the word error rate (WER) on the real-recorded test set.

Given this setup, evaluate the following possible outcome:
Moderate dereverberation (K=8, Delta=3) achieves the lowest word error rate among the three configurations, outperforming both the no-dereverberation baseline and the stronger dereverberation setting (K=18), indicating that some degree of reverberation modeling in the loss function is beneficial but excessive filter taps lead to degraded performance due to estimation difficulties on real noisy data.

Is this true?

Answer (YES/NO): NO